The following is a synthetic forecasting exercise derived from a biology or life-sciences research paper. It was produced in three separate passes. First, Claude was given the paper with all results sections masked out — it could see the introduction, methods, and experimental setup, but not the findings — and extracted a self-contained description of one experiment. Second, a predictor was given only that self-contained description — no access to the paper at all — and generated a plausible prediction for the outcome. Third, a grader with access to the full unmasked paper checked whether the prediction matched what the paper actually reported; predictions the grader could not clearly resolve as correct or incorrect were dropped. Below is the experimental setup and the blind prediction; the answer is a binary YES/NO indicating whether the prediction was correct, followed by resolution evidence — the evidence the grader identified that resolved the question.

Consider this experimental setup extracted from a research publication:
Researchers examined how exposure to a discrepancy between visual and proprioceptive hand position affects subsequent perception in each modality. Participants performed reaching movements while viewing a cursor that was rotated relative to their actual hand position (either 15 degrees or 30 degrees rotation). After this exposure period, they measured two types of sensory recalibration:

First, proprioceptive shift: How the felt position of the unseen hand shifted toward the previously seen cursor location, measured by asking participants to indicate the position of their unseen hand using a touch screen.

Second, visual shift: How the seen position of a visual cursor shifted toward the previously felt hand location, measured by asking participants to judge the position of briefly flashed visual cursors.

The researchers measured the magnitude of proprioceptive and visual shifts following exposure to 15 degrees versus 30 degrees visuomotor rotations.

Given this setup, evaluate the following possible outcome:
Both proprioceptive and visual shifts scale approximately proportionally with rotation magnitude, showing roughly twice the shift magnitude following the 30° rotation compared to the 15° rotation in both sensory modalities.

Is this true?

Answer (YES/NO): NO